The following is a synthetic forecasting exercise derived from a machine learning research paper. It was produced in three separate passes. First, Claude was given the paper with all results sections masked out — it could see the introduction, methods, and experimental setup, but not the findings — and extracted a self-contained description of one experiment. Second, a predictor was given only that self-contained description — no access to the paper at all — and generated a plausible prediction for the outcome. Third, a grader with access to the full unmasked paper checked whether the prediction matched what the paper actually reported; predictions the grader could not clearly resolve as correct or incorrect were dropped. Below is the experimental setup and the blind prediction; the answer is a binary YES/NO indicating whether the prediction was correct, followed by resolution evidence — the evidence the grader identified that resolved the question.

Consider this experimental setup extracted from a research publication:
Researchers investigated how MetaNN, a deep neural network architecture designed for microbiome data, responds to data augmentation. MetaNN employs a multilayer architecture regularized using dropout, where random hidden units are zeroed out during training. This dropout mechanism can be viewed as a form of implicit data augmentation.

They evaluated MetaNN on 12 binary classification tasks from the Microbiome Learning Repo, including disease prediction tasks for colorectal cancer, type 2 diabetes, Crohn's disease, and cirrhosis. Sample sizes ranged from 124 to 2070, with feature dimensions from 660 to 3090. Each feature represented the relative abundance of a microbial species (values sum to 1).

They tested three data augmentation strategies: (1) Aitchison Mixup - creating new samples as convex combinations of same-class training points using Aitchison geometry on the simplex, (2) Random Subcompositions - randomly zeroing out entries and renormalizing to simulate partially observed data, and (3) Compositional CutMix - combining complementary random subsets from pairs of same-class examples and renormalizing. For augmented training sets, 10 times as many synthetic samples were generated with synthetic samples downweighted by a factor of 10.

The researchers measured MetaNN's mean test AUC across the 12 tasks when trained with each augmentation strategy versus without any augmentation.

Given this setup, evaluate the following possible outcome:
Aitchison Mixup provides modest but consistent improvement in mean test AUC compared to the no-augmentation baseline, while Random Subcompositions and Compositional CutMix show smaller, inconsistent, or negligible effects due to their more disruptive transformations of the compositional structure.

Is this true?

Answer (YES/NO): NO